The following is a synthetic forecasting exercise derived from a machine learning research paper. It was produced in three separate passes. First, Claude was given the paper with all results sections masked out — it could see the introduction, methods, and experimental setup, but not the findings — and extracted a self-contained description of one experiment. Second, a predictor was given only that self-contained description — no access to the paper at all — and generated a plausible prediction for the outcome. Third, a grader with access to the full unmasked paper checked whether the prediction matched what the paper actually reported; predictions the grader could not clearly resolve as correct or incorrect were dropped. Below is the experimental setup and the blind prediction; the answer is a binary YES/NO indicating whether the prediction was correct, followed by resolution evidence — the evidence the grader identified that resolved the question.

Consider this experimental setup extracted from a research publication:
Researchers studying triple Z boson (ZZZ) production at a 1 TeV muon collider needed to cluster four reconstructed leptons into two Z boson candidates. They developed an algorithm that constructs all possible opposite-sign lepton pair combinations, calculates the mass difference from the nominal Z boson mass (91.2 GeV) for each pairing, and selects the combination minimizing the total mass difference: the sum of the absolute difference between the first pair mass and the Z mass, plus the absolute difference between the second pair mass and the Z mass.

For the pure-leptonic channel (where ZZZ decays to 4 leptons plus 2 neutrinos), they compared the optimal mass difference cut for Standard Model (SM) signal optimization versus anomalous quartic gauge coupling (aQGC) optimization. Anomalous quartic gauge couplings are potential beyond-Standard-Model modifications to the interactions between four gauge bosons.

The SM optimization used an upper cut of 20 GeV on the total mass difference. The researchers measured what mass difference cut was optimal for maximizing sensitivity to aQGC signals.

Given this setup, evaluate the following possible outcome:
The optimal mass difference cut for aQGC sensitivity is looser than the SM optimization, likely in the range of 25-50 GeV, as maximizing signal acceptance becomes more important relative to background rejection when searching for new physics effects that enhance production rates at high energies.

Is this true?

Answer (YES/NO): YES